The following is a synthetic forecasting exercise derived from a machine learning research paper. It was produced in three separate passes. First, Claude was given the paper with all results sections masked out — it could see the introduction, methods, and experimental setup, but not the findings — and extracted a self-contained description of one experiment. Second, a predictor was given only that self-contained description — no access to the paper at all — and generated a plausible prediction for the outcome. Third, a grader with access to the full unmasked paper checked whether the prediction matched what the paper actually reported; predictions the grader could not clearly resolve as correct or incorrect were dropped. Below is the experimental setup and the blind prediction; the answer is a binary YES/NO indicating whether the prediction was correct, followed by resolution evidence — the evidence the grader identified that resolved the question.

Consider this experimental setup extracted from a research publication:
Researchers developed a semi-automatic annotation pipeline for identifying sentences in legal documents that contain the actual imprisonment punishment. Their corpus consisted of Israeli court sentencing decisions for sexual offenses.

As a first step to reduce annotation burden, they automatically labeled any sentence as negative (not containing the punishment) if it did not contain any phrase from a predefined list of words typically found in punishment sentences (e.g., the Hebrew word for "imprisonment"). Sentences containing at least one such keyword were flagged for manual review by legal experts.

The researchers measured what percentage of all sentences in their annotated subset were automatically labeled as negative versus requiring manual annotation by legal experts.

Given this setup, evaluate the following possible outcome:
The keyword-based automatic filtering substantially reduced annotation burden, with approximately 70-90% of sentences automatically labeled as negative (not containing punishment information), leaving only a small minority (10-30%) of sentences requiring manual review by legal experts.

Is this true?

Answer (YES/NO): YES